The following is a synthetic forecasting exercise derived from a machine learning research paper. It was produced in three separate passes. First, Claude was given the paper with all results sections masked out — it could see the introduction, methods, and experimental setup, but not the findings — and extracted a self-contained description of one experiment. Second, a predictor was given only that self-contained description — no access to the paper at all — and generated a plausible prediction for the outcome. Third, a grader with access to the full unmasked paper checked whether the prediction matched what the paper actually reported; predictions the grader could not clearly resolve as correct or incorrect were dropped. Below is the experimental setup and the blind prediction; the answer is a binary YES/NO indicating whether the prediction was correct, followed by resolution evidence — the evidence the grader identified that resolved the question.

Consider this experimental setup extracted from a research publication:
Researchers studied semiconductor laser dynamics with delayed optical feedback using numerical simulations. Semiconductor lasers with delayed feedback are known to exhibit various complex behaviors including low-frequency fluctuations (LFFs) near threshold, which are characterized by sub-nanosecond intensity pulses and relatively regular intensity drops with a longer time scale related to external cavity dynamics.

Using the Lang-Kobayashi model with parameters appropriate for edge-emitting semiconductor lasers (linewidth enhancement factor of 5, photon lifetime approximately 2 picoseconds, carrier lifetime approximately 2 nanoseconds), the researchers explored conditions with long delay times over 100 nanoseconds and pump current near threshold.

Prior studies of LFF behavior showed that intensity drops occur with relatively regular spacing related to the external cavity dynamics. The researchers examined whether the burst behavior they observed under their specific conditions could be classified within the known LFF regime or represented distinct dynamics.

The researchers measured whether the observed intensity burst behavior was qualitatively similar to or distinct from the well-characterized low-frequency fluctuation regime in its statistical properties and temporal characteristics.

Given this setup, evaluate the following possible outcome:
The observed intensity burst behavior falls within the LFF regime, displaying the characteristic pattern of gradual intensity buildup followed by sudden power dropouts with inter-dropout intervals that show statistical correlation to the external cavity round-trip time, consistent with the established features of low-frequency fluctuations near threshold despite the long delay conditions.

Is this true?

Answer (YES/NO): NO